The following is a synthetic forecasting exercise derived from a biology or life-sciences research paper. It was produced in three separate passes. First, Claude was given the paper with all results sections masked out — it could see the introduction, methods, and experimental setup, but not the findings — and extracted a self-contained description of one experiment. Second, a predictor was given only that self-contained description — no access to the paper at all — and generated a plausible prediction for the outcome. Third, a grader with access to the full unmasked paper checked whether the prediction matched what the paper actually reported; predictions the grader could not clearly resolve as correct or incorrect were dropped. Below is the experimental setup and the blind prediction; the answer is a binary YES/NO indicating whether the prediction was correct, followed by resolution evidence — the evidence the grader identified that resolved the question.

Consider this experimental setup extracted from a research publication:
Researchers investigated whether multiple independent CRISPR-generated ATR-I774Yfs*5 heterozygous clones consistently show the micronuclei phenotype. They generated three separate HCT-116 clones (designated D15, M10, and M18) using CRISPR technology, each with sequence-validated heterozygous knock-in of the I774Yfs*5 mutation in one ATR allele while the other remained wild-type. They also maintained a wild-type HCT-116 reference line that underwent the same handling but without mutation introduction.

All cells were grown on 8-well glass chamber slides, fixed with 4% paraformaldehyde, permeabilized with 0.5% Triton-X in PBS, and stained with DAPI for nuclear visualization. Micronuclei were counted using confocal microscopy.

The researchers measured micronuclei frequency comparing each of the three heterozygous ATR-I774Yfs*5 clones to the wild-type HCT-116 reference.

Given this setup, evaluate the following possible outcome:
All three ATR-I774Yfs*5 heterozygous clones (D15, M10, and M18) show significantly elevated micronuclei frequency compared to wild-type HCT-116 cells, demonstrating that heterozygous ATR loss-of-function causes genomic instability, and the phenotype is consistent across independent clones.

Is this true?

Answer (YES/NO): YES